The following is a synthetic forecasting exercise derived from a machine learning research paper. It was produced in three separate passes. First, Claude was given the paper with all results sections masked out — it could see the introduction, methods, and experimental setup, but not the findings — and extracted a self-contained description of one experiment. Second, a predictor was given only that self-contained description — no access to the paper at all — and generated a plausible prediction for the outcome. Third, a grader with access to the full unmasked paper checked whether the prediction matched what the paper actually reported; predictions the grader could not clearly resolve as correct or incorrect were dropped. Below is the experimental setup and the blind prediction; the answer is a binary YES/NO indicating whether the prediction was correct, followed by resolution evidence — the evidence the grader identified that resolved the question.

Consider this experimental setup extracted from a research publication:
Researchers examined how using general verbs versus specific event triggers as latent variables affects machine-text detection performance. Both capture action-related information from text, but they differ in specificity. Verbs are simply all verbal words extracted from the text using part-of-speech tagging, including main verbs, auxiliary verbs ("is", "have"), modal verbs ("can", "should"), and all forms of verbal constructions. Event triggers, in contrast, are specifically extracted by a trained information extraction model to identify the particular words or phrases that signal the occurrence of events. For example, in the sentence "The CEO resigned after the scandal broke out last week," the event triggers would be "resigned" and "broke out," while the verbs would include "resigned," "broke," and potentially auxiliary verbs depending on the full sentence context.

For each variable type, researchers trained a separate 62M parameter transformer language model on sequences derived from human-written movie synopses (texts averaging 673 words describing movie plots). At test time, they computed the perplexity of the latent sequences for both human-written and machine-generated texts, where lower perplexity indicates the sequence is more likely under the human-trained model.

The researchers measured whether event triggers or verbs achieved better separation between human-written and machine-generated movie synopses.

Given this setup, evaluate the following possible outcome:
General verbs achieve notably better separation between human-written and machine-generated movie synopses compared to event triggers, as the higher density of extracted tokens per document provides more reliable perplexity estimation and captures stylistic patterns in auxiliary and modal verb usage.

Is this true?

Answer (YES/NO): NO